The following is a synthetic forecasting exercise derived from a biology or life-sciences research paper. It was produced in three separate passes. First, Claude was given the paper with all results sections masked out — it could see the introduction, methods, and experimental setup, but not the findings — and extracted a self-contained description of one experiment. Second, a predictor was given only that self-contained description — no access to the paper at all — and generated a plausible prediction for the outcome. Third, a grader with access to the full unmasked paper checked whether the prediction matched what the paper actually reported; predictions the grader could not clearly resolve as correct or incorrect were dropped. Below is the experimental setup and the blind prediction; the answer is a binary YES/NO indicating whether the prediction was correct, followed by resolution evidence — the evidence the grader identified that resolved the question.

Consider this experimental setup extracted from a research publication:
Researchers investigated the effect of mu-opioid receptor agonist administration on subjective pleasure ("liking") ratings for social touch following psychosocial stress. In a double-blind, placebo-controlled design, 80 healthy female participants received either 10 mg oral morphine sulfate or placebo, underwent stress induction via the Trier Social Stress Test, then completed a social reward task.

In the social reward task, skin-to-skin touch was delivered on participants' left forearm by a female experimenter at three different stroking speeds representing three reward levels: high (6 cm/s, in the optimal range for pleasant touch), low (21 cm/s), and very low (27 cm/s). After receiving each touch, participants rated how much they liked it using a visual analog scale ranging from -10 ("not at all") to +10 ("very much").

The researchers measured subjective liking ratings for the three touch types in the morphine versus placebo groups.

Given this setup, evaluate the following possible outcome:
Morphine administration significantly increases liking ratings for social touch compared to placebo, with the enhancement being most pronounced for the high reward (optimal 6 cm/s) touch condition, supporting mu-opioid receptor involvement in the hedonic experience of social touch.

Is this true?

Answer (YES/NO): NO